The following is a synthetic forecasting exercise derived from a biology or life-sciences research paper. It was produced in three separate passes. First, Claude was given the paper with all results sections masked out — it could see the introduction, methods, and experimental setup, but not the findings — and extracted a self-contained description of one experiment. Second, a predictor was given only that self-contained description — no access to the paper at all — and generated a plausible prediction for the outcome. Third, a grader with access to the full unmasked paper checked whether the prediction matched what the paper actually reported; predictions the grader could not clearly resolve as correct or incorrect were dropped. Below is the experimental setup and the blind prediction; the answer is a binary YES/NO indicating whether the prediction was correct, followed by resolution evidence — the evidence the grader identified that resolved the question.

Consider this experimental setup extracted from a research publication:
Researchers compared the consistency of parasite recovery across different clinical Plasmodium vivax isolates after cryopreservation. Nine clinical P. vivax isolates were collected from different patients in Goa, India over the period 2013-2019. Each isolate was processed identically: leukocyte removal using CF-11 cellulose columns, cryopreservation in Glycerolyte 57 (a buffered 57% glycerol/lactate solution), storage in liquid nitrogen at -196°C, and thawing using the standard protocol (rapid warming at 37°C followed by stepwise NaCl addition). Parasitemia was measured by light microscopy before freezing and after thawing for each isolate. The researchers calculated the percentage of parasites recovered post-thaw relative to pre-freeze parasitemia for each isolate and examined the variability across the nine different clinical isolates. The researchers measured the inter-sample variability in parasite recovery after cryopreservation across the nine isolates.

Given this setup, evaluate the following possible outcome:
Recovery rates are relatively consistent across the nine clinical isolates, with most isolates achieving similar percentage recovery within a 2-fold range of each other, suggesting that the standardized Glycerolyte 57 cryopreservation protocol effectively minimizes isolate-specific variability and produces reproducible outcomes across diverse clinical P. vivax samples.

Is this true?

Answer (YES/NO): NO